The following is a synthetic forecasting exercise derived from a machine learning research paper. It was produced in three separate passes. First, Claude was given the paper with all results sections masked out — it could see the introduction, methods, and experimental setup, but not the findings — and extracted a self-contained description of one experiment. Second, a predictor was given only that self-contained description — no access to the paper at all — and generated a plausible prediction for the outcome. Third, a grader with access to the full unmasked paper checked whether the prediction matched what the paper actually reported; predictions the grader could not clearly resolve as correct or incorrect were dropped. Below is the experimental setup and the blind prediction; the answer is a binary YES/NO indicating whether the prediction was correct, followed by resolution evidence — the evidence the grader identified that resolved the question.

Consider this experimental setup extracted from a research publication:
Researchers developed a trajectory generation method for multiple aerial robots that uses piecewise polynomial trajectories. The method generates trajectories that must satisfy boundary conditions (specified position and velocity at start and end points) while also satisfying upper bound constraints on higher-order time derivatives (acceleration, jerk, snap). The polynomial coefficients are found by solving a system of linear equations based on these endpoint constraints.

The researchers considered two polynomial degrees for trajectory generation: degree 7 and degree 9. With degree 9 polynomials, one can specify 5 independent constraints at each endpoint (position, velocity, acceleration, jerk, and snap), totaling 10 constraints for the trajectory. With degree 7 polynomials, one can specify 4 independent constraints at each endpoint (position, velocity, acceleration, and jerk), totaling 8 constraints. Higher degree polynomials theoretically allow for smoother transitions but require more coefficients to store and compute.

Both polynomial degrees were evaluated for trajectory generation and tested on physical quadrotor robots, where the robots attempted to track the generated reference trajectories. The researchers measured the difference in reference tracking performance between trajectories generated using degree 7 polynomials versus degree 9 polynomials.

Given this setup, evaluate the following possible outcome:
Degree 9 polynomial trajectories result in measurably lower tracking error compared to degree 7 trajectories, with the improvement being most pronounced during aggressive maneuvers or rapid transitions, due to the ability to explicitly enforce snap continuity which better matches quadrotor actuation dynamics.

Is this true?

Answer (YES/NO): NO